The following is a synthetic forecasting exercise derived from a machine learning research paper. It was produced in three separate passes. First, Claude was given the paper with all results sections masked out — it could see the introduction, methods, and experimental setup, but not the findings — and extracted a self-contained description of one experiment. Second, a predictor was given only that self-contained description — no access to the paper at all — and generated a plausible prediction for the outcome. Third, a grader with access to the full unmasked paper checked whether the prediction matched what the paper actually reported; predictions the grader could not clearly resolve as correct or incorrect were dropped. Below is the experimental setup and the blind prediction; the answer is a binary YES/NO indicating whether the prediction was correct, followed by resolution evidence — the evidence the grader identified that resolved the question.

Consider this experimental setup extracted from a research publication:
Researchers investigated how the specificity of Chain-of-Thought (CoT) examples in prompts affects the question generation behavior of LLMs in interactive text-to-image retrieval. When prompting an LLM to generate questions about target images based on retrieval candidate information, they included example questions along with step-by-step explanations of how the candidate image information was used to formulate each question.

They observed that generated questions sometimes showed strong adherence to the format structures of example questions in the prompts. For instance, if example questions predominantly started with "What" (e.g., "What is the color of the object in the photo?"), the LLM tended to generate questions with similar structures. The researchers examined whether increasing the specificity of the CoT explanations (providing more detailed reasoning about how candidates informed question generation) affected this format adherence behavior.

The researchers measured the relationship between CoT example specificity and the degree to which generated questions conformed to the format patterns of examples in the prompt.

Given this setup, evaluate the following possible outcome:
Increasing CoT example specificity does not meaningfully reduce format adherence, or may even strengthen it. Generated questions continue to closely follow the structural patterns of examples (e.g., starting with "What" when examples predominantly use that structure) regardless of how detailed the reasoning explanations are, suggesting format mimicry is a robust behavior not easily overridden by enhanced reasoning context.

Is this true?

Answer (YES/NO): YES